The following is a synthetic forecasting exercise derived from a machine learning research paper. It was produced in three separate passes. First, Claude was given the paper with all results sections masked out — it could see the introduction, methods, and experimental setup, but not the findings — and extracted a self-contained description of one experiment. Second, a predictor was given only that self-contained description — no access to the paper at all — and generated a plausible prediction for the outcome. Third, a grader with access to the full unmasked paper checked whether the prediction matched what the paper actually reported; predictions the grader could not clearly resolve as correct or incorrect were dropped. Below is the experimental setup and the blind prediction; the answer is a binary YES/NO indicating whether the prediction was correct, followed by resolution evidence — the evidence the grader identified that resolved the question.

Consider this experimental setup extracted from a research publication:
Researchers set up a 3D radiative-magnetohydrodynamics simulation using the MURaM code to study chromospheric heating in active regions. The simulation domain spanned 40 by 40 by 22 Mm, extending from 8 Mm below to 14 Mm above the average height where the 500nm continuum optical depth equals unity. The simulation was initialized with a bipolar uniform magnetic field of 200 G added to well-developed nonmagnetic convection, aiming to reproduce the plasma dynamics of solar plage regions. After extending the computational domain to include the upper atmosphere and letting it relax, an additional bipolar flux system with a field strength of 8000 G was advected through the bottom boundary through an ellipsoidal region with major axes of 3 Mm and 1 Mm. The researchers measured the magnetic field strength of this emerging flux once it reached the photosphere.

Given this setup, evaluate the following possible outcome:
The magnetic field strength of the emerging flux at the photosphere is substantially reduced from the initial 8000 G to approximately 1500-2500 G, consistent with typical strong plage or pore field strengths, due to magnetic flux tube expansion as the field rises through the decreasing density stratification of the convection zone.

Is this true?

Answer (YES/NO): YES